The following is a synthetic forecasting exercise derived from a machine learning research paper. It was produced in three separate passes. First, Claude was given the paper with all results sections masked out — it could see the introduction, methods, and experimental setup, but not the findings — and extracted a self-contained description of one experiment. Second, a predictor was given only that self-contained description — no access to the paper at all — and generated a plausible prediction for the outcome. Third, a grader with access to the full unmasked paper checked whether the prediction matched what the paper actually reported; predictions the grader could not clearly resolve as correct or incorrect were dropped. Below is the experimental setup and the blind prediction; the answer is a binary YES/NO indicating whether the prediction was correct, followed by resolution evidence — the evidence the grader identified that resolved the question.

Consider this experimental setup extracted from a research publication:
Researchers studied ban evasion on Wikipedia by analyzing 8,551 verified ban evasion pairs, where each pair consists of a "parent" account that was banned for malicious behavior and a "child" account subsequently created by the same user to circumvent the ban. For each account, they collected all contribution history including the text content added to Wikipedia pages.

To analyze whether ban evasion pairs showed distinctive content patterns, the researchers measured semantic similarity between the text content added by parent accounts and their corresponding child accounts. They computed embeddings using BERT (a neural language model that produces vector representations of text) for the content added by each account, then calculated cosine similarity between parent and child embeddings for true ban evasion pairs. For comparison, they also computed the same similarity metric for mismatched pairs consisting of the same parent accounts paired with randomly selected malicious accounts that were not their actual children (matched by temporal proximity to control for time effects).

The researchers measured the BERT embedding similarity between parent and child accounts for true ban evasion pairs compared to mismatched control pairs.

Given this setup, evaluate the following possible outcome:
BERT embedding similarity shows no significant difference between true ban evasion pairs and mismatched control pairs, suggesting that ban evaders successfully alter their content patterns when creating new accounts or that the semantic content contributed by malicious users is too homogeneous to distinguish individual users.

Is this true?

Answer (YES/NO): NO